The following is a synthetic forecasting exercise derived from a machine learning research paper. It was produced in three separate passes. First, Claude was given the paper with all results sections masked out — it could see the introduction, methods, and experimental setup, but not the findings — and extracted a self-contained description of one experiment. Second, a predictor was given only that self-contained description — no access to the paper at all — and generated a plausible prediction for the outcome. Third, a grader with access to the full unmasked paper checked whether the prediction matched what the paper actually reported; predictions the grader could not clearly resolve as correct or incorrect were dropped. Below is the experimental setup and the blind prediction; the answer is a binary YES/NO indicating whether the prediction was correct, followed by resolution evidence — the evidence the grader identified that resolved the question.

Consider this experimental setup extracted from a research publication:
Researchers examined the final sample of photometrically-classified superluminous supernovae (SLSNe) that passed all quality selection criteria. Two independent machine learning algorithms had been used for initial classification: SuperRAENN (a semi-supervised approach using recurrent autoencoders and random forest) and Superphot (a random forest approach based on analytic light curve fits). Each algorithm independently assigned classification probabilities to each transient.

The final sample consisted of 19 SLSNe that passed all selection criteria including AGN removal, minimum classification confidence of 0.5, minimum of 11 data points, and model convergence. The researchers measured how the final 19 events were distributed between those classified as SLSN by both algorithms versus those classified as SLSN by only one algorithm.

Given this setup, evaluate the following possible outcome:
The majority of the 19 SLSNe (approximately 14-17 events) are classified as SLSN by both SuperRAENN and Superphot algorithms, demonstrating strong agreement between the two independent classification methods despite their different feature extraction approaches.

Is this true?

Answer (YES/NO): NO